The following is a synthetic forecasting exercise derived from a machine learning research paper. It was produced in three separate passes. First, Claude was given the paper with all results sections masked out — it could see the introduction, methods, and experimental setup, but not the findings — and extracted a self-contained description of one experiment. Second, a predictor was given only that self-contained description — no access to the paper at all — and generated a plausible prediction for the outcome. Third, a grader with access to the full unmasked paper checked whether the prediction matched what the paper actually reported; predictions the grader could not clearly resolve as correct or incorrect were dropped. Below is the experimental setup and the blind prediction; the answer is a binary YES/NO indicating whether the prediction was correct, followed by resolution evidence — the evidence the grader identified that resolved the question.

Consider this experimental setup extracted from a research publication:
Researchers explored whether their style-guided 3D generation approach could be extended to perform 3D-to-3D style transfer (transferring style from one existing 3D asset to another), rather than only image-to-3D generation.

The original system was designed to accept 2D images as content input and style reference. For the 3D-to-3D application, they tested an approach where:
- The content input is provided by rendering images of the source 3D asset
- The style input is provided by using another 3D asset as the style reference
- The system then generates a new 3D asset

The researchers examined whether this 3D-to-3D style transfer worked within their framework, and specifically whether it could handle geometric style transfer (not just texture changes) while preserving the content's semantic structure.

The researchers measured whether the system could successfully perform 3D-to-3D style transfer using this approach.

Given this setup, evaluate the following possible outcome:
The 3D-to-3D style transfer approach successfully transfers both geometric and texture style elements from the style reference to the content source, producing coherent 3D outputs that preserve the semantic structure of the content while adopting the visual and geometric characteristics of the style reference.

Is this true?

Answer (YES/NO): YES